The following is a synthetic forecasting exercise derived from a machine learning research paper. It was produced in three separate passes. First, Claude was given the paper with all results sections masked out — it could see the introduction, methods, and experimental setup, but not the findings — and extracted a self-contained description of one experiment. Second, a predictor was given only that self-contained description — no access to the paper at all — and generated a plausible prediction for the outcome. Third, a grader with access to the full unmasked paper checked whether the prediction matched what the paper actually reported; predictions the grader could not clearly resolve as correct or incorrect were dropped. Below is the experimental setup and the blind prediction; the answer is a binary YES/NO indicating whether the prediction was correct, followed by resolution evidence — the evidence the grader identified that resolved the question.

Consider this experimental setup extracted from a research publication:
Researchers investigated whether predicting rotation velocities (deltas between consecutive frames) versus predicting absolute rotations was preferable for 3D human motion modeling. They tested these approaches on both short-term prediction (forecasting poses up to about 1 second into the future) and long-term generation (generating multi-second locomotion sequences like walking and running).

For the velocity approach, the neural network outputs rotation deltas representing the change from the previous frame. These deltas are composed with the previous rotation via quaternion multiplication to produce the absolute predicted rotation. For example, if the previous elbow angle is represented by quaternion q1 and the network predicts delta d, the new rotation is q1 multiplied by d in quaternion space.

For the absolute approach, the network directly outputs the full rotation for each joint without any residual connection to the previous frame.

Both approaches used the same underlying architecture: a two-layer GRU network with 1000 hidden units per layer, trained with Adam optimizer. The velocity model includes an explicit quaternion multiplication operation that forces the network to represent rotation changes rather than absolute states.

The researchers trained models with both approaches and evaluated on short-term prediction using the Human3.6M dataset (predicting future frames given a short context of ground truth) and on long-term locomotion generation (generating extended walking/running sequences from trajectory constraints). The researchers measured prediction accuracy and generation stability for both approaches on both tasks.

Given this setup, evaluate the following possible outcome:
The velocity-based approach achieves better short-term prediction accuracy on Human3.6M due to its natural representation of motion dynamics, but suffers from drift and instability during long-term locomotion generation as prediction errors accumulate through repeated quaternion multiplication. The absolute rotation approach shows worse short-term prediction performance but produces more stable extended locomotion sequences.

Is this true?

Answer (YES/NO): YES